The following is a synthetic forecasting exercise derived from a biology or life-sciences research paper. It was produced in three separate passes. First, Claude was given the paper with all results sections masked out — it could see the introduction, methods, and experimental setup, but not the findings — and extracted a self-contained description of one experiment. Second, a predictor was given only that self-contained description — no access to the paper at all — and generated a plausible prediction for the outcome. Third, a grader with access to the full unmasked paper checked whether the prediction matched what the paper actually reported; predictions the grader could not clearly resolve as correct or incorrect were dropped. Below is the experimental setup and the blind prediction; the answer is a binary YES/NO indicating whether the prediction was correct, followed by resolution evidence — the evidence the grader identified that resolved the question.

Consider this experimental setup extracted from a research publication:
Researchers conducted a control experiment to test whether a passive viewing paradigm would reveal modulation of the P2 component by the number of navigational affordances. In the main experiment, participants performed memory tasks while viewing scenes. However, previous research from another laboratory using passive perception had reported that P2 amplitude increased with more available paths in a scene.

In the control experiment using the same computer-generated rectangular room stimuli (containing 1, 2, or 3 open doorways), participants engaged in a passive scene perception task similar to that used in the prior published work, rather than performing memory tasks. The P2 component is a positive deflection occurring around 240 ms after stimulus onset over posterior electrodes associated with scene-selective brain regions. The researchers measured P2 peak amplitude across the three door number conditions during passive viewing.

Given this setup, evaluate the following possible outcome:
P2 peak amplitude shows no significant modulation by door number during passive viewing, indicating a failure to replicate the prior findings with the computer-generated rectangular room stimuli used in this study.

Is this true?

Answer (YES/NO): YES